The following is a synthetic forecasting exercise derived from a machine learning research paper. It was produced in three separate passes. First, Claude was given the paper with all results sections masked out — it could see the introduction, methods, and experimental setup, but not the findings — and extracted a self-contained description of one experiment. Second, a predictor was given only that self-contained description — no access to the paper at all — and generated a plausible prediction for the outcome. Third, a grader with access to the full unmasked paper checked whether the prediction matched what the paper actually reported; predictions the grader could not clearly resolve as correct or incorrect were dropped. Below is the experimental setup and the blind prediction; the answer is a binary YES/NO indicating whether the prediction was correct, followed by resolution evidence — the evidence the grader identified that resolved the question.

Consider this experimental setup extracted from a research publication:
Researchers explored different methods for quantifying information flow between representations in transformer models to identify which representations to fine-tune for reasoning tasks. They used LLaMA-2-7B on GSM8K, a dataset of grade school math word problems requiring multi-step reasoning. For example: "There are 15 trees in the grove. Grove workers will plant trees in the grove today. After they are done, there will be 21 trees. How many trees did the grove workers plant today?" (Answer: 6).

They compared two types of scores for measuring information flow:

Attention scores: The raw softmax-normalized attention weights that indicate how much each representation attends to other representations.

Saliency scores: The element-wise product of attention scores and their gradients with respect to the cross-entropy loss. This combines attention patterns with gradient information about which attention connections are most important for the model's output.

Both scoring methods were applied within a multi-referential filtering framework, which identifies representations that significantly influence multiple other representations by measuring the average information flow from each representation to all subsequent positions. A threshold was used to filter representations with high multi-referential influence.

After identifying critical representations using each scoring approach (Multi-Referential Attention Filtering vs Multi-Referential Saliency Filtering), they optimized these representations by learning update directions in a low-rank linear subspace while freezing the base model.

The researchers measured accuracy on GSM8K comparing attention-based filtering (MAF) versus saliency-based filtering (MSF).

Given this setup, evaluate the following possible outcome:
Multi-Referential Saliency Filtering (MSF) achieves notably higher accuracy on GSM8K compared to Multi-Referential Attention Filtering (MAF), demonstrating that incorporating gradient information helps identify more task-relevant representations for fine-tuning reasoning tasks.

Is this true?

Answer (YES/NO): NO